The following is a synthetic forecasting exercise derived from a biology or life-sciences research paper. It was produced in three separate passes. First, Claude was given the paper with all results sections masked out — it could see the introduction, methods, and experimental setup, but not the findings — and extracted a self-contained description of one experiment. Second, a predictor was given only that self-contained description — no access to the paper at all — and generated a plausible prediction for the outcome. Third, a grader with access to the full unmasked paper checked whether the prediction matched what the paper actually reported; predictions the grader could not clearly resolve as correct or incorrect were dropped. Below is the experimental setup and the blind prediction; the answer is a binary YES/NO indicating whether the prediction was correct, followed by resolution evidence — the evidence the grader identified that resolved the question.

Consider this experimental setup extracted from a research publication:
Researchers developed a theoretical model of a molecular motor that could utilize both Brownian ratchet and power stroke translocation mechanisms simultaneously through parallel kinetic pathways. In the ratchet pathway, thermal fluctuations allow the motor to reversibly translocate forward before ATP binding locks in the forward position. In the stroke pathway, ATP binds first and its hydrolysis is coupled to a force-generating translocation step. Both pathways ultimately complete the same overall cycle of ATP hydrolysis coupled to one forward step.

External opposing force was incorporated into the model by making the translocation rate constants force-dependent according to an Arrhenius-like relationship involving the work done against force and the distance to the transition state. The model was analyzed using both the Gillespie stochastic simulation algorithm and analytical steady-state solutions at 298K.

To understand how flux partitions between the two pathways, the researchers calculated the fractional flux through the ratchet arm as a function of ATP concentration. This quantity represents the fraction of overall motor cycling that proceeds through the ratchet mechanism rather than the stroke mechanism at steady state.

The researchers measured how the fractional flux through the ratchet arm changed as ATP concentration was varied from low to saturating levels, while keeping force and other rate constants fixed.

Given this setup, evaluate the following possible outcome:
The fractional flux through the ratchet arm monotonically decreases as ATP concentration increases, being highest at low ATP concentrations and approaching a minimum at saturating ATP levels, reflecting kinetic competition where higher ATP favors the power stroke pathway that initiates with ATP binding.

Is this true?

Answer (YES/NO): NO